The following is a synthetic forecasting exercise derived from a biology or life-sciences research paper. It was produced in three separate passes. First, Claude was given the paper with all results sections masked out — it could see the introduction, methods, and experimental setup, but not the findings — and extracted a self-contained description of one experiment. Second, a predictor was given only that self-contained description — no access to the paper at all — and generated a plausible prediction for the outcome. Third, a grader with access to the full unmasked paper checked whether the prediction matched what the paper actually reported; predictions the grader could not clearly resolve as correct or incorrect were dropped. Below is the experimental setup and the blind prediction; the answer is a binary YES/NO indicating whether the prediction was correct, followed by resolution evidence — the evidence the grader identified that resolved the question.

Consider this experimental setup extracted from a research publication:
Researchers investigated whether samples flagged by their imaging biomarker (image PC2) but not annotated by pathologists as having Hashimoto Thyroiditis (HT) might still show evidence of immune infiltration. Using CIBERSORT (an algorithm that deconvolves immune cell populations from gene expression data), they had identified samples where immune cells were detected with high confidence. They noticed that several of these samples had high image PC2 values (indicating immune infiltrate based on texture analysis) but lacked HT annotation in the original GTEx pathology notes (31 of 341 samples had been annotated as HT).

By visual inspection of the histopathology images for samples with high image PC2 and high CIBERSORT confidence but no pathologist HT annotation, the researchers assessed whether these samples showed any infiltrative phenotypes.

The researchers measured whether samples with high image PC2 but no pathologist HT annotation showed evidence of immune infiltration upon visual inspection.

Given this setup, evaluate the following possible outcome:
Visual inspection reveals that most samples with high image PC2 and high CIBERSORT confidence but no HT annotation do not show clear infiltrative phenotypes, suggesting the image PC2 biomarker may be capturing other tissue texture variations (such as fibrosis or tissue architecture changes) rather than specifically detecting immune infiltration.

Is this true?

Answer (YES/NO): NO